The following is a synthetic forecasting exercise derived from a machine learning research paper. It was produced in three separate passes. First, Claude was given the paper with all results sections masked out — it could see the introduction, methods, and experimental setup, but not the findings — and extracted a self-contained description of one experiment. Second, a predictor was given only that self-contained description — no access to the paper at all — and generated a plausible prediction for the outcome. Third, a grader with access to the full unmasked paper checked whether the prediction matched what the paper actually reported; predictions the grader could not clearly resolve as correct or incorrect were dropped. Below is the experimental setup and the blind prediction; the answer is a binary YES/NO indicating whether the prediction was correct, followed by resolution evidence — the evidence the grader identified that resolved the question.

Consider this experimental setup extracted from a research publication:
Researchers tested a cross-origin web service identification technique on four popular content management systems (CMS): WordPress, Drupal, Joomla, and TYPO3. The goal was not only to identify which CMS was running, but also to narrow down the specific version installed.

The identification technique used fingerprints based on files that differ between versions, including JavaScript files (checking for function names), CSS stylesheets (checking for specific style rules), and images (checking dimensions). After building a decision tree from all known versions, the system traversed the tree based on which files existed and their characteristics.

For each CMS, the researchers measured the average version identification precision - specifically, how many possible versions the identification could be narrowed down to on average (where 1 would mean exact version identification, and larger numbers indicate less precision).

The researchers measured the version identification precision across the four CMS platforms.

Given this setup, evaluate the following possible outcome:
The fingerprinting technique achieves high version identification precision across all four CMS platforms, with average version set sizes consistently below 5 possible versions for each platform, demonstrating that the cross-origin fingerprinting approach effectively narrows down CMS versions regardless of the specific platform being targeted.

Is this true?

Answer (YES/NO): NO